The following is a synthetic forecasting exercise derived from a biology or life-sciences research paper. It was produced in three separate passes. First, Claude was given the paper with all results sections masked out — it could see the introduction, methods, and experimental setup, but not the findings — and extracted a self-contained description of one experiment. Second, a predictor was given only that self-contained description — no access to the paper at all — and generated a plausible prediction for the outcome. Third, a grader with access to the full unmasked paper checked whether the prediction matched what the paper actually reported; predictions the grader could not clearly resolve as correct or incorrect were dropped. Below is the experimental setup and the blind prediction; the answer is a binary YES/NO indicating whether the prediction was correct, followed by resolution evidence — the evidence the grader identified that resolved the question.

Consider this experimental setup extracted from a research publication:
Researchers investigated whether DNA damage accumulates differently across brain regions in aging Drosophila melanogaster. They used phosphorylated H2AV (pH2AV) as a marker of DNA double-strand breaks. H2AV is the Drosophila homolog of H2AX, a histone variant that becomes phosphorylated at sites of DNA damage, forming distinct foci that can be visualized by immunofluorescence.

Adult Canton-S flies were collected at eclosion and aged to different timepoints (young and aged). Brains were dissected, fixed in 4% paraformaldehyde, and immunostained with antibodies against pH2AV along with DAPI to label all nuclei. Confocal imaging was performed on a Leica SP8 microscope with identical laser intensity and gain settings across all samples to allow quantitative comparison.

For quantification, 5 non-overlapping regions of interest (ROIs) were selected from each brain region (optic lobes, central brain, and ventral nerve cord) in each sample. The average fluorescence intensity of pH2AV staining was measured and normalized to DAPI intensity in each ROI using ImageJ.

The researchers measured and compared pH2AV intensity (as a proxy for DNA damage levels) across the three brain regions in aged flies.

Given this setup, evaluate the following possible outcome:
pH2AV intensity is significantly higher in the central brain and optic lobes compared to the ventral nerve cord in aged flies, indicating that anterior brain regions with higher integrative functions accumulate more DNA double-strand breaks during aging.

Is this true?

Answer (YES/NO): NO